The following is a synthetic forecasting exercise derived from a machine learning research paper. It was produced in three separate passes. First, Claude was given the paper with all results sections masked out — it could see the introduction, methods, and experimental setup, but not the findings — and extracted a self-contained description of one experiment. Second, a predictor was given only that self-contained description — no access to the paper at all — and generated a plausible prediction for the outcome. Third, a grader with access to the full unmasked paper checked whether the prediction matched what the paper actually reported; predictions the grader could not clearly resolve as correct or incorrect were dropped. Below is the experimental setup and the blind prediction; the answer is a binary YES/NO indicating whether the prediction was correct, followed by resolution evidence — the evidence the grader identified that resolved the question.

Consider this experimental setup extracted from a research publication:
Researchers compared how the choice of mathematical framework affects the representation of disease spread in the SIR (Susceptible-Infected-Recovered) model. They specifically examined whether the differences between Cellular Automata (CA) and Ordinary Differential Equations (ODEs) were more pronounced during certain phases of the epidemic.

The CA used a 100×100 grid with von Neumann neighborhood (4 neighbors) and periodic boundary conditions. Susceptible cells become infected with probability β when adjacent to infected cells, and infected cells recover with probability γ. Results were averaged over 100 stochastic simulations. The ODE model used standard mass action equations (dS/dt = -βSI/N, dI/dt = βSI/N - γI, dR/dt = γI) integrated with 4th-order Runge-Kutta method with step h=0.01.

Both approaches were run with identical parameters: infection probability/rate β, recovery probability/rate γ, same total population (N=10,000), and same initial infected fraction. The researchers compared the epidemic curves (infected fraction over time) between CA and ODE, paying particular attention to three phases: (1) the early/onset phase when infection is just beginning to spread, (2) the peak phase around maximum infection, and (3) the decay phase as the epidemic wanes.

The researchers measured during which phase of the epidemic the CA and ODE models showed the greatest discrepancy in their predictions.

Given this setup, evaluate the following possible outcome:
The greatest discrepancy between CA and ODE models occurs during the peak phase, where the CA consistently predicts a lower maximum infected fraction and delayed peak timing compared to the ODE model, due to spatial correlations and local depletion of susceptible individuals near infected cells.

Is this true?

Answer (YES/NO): NO